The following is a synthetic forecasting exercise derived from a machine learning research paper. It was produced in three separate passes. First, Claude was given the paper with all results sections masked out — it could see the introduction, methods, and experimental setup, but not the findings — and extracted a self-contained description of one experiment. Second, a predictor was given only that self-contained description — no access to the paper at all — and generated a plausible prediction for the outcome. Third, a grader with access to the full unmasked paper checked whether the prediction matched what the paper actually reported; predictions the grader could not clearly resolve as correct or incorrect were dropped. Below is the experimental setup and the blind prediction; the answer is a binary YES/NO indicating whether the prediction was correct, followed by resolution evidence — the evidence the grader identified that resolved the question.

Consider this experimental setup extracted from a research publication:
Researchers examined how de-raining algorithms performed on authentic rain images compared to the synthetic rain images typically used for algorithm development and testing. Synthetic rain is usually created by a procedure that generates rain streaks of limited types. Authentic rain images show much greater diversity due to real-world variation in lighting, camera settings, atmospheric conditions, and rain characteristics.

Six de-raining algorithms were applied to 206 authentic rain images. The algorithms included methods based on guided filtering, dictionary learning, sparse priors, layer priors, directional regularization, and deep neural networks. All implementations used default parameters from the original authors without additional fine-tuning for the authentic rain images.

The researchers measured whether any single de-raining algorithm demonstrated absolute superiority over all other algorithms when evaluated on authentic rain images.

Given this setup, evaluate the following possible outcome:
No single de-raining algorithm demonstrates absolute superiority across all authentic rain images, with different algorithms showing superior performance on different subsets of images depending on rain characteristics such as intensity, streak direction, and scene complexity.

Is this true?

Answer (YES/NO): YES